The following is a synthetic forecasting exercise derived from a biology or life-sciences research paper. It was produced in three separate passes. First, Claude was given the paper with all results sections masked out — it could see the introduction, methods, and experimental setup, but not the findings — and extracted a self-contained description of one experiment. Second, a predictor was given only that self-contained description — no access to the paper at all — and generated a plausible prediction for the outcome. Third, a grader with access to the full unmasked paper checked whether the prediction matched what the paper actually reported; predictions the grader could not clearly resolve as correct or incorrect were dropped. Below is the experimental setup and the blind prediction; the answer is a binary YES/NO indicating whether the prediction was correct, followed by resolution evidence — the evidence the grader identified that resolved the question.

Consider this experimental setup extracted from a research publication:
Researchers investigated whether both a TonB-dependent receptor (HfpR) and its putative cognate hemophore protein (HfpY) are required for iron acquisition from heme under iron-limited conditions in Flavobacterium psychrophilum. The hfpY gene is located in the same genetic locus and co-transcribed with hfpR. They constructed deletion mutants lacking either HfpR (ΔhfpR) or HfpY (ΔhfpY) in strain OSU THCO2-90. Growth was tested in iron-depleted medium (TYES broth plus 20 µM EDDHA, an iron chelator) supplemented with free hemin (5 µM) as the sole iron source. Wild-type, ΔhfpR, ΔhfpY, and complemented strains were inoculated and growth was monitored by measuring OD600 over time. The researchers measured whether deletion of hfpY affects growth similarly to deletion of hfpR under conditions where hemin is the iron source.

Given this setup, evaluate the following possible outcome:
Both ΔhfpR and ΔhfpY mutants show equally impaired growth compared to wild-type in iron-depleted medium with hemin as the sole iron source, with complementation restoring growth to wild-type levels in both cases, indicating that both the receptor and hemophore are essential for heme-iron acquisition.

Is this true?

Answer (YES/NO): NO